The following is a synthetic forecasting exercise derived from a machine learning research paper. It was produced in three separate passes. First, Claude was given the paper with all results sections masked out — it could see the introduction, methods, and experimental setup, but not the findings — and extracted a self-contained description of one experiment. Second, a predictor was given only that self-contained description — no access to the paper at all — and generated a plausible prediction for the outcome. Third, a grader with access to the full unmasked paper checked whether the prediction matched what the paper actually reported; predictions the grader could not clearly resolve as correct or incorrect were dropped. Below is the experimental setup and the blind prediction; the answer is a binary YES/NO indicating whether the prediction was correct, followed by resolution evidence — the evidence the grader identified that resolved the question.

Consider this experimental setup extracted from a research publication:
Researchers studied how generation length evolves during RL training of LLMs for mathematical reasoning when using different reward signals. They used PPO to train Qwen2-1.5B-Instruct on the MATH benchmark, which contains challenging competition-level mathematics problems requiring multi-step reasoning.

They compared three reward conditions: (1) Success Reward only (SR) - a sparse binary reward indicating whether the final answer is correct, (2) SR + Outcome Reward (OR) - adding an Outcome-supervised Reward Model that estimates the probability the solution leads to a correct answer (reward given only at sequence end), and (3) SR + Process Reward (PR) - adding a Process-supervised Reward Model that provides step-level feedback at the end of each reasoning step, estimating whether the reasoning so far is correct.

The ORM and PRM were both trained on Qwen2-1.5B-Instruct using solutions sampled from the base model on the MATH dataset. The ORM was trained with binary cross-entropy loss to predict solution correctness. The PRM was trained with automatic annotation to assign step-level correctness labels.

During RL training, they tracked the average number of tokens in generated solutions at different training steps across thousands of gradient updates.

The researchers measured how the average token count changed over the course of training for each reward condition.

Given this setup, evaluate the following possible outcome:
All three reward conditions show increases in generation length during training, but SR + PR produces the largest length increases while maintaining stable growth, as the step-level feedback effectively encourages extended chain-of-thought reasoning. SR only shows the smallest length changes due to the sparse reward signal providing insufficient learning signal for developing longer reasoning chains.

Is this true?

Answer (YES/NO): NO